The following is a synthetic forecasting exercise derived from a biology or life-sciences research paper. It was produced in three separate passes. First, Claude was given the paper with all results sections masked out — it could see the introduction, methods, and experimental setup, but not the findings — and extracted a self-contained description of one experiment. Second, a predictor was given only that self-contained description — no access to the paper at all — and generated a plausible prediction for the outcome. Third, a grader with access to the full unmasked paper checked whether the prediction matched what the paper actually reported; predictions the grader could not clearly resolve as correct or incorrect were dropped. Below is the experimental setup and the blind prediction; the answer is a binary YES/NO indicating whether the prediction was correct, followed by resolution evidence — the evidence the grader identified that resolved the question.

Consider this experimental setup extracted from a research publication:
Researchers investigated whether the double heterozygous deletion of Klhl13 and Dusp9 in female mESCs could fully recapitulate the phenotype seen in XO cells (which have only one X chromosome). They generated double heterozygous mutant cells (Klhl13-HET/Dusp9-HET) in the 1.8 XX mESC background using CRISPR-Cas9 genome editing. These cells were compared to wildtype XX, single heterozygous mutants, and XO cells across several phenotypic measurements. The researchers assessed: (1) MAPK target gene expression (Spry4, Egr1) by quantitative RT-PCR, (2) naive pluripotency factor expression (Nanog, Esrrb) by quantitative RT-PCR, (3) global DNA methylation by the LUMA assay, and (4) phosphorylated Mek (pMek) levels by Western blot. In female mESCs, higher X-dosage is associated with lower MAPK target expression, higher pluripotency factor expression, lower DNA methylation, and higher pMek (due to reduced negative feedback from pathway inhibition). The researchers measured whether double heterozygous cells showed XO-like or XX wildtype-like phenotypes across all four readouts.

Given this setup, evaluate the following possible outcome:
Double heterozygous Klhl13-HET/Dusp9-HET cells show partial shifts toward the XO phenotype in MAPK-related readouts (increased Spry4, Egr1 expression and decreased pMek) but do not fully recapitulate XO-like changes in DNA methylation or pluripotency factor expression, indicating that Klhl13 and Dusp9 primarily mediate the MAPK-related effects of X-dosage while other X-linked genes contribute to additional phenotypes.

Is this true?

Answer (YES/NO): NO